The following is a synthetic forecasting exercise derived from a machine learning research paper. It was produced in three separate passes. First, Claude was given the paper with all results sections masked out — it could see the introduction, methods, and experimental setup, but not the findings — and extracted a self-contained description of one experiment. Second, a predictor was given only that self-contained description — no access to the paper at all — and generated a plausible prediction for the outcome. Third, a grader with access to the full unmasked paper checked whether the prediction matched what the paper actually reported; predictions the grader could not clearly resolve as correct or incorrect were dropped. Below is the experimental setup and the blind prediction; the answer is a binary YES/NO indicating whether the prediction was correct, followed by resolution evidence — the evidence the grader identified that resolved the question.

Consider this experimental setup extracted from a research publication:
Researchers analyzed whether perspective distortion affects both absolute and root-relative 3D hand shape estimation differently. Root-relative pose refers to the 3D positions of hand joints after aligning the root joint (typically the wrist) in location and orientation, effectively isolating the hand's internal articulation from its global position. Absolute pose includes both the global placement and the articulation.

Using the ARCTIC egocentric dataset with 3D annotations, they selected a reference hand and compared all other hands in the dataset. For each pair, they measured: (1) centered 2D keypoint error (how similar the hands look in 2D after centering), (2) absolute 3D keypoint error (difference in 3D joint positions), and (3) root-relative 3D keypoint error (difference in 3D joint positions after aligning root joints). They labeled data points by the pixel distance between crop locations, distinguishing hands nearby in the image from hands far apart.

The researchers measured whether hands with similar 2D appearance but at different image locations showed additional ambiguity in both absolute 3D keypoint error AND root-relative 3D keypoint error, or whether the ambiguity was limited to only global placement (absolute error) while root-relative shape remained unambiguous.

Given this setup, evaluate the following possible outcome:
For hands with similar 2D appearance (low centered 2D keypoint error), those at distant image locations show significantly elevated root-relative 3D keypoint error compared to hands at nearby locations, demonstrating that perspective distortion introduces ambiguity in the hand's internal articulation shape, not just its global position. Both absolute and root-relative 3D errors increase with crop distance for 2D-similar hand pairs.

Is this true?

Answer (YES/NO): YES